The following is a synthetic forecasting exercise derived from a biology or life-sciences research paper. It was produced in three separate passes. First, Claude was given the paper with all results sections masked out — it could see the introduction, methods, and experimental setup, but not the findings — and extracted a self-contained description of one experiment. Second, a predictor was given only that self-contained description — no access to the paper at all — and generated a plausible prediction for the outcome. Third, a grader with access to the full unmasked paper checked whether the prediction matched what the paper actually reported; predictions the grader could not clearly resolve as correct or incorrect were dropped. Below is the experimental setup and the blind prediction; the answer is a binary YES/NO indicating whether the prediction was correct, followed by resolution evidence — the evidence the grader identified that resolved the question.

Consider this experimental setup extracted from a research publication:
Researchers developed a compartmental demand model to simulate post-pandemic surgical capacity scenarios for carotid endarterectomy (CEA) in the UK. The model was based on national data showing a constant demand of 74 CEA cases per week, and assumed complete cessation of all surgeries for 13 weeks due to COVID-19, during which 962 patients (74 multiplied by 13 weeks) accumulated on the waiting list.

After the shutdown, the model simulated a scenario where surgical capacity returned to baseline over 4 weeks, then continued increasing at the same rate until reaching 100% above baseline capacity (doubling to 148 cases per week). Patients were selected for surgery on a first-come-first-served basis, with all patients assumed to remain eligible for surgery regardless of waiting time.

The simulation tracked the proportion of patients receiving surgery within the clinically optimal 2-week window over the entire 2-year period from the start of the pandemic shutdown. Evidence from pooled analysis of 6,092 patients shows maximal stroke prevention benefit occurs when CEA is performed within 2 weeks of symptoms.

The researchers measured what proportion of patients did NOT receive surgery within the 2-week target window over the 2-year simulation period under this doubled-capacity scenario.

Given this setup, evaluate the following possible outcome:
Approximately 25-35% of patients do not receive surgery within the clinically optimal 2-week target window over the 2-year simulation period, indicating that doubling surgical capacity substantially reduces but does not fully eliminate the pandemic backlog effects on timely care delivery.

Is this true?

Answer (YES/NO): YES